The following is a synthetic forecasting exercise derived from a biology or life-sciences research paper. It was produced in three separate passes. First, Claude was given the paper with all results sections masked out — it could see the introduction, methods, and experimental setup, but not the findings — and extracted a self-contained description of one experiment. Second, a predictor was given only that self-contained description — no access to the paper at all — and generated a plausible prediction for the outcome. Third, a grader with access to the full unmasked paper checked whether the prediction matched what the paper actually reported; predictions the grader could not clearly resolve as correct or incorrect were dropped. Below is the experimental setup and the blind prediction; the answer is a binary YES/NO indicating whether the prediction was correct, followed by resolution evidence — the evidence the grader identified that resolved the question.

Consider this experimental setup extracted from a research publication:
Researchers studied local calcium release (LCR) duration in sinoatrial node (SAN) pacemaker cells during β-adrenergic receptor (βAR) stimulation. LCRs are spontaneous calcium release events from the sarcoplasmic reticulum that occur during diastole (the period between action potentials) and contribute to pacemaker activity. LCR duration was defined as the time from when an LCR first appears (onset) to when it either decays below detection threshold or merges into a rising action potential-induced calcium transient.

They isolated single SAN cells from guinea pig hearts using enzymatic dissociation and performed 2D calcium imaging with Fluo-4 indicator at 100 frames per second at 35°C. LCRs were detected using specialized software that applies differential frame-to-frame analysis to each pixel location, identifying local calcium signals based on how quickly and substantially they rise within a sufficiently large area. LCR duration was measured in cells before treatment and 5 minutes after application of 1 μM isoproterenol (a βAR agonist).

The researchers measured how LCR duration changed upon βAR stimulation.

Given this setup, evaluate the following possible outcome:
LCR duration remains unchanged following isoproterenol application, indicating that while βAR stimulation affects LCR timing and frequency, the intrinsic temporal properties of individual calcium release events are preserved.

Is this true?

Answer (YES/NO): NO